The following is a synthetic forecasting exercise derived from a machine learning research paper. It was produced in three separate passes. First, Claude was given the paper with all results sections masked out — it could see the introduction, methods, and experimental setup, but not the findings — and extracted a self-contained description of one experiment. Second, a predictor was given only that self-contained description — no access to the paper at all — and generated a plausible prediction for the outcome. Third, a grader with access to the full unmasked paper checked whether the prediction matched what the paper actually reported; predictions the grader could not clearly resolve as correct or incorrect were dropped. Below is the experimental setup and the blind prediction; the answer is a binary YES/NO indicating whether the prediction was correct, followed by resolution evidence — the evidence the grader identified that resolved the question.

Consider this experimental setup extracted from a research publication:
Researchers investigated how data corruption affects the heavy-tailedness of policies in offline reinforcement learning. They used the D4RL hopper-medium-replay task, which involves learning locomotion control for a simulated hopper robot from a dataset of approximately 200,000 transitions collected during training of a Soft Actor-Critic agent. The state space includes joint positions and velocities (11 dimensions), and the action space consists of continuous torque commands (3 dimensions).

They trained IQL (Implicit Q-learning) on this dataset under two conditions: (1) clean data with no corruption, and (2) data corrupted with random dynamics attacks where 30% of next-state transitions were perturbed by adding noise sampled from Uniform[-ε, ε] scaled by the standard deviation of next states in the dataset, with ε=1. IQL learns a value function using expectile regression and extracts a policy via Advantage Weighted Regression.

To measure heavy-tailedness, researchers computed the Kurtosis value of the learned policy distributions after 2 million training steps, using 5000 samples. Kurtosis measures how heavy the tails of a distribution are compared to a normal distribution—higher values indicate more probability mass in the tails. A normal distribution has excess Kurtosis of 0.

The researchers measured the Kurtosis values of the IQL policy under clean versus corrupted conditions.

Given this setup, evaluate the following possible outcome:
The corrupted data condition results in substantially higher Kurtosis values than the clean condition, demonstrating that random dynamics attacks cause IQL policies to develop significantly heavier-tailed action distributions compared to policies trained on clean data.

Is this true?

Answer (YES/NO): YES